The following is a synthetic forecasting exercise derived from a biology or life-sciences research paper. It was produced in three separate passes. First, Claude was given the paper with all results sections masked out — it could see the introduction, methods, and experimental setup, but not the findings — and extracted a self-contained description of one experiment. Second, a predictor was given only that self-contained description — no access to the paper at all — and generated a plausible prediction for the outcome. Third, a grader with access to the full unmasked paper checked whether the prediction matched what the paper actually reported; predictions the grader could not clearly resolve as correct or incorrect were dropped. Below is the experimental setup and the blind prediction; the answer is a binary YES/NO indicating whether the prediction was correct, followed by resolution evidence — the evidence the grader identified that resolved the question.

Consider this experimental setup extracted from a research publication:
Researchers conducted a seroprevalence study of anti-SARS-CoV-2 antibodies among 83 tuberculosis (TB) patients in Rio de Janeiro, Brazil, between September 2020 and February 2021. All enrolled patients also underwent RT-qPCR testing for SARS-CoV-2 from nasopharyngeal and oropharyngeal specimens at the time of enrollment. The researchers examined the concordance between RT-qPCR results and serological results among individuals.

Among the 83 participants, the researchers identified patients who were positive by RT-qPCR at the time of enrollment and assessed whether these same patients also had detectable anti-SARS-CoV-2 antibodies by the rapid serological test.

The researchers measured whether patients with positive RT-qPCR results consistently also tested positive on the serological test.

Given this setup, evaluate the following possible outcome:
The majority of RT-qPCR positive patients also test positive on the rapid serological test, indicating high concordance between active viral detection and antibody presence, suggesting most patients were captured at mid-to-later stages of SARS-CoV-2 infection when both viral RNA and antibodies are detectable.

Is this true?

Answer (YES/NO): NO